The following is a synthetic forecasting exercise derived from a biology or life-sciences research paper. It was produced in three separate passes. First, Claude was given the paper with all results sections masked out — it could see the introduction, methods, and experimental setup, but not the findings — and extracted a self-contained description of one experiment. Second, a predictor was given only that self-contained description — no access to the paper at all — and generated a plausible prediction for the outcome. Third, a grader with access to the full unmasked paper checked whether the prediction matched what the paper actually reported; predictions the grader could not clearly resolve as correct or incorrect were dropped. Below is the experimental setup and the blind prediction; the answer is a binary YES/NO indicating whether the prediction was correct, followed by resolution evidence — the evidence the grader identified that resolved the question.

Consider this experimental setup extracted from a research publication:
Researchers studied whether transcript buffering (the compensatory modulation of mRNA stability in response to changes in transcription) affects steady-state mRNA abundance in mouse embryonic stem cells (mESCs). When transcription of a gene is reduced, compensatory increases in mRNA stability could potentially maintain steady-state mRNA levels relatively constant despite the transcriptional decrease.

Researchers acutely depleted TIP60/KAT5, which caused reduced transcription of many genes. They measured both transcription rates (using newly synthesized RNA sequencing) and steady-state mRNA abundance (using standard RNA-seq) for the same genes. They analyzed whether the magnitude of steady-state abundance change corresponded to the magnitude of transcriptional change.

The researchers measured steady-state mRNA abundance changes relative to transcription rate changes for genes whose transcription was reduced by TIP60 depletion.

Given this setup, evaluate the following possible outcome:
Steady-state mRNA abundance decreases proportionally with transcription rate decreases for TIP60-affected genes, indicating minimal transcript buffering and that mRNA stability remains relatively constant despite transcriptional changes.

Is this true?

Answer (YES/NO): NO